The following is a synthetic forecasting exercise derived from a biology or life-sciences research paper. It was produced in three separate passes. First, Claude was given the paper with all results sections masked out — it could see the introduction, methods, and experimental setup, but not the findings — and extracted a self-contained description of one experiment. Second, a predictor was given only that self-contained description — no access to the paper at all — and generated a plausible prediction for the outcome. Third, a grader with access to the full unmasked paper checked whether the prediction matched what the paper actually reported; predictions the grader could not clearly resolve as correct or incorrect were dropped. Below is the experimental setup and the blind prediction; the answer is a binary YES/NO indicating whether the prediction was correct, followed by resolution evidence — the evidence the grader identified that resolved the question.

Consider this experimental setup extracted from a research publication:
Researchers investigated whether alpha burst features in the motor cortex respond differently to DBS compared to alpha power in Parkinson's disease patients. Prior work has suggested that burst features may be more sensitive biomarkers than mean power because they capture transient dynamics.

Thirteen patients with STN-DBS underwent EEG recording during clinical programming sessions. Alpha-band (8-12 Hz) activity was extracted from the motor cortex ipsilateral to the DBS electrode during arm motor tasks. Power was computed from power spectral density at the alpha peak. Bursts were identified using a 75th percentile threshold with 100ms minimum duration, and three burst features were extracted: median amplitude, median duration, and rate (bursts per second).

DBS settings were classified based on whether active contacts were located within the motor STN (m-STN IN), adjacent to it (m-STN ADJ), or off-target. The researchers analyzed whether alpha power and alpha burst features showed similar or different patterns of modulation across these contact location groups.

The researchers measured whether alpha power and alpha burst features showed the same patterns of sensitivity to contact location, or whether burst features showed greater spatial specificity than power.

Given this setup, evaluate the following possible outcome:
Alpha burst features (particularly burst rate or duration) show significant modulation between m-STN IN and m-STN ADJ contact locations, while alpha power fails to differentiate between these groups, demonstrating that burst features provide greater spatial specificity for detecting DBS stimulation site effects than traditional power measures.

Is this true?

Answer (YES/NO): YES